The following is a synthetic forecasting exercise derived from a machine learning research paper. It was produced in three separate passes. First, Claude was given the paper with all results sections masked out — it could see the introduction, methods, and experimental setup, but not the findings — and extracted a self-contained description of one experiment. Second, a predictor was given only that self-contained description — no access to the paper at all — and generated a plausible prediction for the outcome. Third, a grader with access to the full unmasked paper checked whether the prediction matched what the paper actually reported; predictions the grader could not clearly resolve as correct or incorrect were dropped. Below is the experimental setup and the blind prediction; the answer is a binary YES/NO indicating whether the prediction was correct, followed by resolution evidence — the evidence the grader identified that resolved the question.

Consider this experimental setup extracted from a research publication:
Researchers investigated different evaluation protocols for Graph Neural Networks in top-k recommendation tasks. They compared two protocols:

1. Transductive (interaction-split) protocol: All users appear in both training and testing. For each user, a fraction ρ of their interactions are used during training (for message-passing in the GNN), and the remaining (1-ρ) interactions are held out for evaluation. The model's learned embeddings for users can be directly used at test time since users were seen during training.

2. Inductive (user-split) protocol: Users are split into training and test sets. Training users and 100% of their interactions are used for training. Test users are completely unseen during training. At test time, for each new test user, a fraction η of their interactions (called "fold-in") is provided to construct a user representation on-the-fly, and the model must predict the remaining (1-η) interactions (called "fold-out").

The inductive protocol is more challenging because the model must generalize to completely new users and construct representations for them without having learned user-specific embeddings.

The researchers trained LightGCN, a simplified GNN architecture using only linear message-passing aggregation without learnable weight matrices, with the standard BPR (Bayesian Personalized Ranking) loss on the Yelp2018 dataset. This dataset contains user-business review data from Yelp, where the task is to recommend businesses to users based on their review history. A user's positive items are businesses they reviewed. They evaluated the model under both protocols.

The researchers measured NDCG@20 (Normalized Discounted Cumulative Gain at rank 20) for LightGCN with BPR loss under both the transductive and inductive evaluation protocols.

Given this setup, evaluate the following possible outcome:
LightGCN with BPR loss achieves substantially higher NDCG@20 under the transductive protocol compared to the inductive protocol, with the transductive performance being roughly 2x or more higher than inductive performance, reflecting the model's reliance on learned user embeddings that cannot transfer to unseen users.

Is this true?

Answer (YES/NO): NO